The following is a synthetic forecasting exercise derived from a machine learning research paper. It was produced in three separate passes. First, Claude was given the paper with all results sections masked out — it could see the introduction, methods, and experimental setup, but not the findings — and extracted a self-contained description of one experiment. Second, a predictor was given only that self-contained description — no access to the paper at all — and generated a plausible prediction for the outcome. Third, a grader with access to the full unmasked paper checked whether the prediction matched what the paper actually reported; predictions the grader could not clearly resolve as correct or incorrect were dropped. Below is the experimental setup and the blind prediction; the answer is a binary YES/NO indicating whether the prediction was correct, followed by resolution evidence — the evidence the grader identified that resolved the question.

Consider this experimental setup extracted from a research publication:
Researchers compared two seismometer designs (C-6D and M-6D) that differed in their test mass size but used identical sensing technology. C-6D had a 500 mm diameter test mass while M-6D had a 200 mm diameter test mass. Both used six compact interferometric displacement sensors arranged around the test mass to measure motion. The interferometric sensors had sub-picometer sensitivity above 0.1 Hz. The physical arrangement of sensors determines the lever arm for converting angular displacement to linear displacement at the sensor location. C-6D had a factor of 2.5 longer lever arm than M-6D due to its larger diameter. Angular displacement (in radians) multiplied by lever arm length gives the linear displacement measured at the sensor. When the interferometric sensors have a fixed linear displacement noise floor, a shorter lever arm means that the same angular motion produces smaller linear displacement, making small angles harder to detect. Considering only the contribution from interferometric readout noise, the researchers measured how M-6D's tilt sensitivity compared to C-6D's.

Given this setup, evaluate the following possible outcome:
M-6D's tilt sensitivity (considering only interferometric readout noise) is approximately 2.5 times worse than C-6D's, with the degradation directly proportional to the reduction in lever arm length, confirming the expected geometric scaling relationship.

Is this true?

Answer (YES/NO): YES